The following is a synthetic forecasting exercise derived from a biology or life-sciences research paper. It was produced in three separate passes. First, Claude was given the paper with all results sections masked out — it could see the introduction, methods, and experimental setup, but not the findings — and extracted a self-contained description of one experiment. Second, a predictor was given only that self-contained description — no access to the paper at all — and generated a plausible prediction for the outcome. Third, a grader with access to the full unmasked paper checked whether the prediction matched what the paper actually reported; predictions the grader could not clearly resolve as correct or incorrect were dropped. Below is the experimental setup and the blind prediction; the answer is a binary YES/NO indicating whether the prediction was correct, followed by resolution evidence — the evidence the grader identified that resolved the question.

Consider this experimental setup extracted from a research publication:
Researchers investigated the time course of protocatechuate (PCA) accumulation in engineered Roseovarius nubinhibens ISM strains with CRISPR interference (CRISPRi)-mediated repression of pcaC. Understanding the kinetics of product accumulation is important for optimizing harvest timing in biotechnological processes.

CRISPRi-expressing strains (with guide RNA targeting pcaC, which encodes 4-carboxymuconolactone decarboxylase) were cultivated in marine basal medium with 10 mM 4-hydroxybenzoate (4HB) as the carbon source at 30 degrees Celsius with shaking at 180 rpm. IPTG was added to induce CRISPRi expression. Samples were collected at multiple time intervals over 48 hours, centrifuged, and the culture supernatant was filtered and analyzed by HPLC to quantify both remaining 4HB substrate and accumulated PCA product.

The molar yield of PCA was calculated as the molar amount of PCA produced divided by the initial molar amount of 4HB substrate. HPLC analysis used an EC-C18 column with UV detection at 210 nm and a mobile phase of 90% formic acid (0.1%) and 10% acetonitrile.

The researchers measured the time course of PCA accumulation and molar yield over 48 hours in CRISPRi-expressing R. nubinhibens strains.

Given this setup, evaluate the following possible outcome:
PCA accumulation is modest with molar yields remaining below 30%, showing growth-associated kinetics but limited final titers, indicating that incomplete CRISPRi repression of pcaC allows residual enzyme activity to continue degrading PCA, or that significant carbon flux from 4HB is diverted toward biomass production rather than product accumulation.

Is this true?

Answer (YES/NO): YES